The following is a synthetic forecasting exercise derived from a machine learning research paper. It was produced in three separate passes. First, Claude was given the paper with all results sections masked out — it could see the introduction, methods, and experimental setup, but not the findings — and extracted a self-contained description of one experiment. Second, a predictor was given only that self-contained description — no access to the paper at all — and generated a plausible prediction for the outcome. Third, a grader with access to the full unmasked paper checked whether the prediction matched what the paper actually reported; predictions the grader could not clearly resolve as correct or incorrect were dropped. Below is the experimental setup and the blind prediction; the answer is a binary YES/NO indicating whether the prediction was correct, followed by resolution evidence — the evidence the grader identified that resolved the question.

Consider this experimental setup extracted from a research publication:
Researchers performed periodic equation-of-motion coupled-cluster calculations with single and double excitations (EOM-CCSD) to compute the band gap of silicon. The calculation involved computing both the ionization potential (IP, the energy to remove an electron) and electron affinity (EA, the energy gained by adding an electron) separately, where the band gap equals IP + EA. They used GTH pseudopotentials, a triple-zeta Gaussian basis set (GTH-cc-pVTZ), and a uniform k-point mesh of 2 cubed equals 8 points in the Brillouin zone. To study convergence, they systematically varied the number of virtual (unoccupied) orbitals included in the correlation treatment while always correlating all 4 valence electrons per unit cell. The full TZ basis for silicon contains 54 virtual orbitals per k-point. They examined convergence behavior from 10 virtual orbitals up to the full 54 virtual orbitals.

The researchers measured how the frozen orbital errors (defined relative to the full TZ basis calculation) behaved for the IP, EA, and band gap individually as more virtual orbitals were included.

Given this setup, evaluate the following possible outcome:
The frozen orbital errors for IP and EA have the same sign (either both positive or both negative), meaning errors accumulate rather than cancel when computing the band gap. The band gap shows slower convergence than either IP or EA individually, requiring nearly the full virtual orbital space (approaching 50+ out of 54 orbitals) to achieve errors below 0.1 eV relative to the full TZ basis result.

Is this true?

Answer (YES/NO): NO